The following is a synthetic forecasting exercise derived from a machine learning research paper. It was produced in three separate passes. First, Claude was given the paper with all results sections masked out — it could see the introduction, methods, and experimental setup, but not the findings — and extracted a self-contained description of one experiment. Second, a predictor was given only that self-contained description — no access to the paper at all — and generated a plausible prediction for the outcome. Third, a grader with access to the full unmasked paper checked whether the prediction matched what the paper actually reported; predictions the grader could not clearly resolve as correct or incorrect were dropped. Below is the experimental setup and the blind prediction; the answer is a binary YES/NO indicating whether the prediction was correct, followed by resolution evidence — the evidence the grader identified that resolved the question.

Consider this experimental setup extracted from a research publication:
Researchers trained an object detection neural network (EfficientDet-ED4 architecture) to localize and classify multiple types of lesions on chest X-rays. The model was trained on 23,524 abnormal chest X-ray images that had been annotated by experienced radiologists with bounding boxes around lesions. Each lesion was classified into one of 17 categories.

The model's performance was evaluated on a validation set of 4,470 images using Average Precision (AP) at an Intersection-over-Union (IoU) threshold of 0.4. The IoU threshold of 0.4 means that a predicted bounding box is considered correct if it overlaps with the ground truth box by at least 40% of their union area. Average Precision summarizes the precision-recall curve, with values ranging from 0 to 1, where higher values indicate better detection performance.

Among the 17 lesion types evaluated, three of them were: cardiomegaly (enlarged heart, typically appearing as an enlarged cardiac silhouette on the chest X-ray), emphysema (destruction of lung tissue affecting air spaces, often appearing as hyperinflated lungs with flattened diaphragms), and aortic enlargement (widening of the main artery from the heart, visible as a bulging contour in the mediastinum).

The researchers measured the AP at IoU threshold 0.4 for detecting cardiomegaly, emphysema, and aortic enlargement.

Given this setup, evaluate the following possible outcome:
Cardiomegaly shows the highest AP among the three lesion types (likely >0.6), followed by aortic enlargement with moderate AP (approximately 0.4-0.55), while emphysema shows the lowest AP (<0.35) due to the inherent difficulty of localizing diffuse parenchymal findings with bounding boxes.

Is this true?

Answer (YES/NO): NO